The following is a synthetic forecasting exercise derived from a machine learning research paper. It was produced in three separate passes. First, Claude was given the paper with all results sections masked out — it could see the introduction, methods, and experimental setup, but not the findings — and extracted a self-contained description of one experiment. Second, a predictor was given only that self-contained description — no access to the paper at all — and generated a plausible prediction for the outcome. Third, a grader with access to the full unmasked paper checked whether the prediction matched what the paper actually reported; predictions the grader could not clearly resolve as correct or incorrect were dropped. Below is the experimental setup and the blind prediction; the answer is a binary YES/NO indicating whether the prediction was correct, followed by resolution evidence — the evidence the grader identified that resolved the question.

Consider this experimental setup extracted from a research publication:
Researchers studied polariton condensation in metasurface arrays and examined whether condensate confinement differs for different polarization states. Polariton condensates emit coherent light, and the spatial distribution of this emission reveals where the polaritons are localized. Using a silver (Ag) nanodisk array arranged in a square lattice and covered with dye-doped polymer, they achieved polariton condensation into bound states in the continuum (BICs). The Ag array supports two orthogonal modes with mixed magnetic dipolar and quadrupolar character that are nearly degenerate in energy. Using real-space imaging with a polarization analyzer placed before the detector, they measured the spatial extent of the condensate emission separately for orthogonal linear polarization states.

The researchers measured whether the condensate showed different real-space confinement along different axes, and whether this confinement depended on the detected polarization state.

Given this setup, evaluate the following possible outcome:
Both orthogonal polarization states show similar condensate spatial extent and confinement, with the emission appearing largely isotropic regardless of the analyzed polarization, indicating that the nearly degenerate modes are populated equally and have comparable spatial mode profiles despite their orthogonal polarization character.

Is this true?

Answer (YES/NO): NO